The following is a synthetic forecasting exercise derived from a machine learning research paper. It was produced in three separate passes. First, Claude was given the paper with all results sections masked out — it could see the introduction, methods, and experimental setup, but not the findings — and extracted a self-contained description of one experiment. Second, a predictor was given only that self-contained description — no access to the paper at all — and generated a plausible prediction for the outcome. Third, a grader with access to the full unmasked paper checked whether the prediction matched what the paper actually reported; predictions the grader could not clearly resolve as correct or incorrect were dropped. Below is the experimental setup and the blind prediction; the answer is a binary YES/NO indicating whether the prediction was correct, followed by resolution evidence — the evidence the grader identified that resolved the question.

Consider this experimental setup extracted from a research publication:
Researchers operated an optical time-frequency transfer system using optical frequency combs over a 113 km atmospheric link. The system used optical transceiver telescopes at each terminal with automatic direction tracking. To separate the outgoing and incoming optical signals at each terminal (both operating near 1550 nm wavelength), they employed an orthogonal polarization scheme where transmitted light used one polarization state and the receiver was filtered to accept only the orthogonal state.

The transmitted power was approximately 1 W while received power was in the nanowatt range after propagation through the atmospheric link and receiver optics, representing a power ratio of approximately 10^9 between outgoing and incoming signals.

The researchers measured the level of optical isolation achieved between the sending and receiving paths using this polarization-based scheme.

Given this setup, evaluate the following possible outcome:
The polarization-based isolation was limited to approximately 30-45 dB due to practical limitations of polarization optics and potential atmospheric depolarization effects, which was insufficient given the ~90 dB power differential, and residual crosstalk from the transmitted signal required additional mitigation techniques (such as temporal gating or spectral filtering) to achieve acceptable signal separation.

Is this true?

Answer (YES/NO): NO